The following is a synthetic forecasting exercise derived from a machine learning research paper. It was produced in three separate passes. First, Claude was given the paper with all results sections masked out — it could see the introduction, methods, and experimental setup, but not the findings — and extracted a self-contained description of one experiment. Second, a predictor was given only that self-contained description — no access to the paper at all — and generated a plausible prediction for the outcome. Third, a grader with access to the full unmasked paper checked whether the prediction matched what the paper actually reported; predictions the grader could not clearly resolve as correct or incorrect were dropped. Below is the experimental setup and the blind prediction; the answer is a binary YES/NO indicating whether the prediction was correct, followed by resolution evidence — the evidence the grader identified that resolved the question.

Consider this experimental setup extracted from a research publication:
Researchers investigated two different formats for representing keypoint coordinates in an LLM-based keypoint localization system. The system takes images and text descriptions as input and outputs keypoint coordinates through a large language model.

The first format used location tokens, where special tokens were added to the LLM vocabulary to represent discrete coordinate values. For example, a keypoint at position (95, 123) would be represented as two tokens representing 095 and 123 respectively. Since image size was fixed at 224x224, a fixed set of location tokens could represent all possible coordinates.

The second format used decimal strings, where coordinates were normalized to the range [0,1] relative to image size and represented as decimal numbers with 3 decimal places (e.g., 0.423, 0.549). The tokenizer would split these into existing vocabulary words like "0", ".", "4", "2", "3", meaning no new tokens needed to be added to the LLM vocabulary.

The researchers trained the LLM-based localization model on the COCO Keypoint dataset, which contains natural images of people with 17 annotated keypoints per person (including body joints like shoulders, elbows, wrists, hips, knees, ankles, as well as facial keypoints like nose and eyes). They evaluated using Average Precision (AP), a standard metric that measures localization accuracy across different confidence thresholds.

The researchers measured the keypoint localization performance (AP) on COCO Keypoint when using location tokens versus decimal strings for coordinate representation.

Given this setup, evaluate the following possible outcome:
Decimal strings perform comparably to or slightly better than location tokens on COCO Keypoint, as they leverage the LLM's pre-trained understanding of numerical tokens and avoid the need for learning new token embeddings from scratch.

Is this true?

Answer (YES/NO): NO